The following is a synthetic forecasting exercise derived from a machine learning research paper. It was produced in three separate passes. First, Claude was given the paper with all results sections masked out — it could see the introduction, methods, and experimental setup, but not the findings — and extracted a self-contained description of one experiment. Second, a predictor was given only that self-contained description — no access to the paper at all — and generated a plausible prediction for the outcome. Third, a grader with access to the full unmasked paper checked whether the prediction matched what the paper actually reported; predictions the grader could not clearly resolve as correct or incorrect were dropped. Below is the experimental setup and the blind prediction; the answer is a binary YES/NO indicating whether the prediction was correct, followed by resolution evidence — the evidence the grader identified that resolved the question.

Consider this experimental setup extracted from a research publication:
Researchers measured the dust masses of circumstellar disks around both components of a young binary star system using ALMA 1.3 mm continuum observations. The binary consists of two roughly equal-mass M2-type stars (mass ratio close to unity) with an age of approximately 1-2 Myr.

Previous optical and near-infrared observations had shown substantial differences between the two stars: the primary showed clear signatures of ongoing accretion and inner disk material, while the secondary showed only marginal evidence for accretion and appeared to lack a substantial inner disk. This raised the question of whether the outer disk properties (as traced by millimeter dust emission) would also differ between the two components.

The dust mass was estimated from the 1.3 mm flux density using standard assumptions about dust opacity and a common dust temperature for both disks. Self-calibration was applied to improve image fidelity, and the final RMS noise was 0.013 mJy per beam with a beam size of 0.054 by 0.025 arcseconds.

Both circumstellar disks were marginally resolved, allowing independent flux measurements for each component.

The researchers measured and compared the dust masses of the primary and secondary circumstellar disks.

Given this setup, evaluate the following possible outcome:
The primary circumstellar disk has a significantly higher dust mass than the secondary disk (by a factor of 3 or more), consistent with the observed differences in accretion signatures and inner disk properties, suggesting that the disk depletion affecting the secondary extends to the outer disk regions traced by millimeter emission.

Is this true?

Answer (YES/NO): NO